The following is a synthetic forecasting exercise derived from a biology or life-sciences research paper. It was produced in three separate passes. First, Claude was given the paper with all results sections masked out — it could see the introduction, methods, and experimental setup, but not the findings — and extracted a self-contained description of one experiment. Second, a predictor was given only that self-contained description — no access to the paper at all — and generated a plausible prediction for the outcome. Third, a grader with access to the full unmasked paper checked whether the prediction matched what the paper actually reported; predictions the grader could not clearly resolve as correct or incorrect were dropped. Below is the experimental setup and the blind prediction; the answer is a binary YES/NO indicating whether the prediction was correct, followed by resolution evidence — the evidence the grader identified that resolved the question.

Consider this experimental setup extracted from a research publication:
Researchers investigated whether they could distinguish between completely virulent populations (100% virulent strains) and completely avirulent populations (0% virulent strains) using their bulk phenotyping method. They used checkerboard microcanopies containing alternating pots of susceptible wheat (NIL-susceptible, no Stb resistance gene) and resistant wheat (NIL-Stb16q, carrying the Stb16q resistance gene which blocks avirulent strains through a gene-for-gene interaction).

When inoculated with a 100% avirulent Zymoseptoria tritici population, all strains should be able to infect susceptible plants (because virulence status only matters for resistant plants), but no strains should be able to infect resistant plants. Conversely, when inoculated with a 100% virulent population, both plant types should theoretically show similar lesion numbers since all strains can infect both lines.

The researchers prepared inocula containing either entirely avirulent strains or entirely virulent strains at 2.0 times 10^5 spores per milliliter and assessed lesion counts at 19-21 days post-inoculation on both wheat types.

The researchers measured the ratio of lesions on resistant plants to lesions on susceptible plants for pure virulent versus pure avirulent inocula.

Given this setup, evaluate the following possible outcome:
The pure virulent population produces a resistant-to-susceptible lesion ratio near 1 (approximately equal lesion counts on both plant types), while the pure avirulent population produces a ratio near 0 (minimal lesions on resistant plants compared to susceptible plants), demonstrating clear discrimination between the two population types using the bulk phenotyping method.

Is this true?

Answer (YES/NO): YES